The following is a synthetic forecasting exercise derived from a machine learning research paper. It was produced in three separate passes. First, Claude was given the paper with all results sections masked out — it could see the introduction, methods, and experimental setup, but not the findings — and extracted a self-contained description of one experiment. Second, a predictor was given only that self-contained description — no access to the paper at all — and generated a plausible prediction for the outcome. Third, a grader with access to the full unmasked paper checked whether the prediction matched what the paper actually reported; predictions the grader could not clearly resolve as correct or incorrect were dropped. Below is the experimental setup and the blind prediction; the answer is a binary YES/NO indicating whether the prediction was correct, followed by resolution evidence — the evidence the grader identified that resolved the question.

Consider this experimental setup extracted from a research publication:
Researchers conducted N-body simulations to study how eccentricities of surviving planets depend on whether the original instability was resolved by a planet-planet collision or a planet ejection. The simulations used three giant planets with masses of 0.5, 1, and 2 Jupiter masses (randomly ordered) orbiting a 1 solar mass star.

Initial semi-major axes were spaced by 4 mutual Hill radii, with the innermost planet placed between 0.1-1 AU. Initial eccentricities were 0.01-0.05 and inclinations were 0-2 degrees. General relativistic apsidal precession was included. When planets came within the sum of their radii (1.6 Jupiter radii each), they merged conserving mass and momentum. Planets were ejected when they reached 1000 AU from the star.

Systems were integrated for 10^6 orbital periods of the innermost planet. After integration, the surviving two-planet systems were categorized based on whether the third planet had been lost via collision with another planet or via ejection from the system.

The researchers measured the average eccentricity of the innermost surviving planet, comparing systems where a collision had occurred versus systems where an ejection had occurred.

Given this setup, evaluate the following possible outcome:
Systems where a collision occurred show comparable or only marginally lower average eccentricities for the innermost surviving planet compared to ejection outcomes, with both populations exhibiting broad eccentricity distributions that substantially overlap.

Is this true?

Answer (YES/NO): NO